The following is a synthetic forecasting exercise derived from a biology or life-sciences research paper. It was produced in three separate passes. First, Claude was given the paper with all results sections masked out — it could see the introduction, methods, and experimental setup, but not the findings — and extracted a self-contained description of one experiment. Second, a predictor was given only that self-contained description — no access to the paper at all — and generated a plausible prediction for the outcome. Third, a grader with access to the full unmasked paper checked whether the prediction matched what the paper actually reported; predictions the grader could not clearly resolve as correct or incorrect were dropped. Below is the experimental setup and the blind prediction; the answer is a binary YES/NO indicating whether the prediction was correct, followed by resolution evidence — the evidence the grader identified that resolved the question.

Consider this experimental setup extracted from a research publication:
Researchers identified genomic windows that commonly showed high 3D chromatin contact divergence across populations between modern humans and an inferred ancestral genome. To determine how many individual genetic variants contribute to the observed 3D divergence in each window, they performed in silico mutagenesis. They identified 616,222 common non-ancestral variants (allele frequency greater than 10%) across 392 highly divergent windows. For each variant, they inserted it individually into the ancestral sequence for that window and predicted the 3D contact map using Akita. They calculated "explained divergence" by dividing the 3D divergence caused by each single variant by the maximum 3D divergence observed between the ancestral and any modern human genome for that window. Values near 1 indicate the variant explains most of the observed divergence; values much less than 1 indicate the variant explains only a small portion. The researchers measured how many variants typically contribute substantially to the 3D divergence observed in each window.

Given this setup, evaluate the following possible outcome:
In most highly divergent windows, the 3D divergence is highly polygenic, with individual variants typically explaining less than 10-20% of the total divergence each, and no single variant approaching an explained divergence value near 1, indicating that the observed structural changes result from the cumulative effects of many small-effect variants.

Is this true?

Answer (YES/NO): NO